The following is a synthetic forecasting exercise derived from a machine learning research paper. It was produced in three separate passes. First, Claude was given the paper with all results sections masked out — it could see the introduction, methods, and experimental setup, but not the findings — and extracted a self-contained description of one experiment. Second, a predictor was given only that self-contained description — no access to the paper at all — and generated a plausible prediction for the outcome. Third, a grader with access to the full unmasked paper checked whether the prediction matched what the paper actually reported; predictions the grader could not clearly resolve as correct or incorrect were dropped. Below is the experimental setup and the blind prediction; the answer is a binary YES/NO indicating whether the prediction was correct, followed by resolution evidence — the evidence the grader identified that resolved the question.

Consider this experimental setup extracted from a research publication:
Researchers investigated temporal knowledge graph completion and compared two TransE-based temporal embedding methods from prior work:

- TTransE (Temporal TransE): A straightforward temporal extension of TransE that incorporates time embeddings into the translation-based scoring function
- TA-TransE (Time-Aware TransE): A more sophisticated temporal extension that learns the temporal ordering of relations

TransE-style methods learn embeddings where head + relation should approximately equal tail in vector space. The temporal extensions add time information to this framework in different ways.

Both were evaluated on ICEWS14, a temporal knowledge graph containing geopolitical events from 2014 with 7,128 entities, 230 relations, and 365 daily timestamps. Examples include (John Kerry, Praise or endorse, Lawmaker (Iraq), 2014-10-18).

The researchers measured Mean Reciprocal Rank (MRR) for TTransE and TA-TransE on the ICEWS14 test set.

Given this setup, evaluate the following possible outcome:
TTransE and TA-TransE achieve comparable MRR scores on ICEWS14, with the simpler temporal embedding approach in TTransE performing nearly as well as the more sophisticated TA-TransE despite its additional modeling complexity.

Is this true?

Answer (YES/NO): YES